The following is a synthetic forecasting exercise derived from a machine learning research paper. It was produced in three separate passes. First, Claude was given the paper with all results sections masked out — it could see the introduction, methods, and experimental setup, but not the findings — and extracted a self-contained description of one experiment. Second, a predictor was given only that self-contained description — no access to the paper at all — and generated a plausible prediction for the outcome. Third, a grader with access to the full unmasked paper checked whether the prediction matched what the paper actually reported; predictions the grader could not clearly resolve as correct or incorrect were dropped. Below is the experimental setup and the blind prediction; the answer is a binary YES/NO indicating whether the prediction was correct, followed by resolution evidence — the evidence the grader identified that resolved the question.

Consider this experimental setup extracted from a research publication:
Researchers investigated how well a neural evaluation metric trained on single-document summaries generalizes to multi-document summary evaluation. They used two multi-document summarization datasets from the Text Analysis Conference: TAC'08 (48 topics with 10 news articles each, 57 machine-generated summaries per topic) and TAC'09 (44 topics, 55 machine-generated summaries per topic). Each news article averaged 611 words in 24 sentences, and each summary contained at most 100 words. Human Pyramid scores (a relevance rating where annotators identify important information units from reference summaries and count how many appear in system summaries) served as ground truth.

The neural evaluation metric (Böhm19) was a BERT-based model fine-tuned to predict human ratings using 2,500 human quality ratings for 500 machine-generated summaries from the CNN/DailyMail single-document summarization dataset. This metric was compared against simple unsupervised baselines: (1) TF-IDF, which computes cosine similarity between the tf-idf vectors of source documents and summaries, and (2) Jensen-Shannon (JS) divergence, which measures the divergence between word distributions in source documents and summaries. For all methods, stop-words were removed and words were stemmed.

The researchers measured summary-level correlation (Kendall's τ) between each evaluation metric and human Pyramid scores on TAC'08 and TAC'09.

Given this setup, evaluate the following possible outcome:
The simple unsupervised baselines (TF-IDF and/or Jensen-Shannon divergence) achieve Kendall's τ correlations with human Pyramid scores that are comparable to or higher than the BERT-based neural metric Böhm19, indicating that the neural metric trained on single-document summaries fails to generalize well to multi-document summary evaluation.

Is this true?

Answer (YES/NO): YES